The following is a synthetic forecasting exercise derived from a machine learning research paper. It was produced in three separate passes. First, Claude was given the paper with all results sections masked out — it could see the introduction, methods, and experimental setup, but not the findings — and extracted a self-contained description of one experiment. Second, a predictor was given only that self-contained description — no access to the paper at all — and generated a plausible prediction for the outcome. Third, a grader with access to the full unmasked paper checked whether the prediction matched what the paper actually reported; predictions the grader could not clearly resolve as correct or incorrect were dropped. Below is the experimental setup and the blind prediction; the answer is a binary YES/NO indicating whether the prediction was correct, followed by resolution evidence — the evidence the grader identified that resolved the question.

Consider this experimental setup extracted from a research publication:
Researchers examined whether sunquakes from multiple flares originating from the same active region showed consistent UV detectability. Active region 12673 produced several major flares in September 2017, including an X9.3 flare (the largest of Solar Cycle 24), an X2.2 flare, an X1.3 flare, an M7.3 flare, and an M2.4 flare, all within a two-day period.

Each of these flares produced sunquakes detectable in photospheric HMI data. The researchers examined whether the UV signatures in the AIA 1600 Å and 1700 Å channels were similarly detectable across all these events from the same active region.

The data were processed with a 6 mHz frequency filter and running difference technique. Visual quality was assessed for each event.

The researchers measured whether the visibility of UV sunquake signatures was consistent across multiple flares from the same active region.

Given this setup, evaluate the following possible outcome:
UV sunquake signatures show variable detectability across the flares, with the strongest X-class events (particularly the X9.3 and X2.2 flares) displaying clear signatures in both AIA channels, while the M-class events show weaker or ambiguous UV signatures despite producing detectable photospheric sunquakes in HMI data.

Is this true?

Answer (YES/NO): NO